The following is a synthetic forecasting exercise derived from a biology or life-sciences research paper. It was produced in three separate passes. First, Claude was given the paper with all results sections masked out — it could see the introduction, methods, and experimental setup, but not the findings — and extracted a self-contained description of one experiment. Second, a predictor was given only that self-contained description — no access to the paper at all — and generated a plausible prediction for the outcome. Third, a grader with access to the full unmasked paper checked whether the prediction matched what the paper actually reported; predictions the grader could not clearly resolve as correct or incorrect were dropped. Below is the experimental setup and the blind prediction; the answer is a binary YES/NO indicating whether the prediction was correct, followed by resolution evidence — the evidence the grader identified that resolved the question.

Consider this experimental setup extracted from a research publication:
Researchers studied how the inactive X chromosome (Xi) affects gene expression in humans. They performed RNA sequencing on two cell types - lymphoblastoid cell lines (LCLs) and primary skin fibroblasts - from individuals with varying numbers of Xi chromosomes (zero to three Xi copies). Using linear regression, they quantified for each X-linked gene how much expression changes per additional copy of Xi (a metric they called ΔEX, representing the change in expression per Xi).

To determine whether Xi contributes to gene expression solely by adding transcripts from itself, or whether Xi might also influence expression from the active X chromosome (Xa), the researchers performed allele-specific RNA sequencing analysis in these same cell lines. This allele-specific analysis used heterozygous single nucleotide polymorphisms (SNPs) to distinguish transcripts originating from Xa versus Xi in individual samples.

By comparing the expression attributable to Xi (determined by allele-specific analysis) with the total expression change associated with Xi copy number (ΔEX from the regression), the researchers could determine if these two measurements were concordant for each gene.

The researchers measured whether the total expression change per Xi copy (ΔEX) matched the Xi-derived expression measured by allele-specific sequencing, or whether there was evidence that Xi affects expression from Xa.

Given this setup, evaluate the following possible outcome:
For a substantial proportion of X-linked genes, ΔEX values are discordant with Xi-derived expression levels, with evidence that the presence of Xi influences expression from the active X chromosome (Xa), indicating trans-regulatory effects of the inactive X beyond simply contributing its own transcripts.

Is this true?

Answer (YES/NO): NO